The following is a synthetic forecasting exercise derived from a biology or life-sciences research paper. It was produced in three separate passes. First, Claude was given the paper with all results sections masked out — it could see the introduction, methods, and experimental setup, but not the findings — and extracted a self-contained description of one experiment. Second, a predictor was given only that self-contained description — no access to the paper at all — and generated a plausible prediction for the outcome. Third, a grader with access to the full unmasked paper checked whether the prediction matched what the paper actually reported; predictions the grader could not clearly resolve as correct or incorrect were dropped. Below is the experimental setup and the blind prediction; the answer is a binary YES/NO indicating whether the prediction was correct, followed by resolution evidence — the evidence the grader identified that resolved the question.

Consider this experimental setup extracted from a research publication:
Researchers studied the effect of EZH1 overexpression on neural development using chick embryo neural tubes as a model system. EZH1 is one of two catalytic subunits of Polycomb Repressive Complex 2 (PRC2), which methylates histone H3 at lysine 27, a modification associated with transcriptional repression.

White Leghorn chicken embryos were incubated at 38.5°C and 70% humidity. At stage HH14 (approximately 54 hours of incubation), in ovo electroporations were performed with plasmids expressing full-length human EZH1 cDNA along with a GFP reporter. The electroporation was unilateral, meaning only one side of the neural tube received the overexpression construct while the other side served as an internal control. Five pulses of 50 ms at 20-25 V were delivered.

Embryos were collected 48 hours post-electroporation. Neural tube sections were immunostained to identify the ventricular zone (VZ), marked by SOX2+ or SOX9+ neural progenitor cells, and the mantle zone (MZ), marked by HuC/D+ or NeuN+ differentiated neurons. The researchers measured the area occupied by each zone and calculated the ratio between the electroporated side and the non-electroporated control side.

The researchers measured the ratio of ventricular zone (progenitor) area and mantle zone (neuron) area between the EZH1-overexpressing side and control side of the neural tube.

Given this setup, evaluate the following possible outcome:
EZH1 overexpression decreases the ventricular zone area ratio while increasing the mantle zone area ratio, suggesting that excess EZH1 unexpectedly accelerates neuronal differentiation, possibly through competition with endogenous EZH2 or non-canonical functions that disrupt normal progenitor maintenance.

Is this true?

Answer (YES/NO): NO